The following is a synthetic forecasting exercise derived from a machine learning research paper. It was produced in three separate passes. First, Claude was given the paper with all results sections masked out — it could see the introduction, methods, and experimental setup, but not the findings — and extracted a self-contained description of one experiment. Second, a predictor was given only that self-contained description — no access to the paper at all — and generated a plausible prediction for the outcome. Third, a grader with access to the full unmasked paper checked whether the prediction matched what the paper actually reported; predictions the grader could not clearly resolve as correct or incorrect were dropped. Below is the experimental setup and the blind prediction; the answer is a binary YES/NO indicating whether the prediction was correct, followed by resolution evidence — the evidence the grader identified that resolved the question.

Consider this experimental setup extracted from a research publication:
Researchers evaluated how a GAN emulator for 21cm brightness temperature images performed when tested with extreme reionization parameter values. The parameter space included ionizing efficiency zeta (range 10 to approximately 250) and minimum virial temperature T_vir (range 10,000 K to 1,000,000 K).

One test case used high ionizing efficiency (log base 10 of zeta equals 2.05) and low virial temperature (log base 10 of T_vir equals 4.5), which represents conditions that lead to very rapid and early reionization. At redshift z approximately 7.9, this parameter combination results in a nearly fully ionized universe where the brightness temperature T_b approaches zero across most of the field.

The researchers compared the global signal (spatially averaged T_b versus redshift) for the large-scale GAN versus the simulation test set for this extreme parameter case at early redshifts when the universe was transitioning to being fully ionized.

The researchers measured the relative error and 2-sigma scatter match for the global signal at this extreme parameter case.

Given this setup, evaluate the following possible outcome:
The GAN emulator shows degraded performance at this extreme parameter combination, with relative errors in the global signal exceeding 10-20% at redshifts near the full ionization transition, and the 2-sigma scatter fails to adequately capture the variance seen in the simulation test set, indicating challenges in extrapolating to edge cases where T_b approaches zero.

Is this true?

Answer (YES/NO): NO